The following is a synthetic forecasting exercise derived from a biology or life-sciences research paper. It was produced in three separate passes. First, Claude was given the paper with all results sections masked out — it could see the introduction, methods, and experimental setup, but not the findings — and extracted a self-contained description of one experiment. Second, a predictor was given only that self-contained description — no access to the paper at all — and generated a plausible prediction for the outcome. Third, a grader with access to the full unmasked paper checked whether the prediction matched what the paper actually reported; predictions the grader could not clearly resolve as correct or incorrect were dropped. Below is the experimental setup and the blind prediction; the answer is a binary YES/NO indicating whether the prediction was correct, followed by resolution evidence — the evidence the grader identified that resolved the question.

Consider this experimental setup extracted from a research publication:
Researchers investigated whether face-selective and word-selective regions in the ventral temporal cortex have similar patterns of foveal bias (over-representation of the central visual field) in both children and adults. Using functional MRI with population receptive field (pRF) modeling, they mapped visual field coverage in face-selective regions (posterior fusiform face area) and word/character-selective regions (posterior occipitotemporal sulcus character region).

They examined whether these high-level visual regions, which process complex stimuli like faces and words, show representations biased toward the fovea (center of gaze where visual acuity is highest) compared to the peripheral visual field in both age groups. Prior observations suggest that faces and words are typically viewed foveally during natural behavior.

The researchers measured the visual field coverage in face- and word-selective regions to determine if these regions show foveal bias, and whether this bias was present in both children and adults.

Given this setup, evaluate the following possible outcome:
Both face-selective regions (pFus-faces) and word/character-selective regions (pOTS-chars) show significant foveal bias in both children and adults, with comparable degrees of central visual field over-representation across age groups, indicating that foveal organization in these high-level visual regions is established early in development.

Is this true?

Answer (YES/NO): NO